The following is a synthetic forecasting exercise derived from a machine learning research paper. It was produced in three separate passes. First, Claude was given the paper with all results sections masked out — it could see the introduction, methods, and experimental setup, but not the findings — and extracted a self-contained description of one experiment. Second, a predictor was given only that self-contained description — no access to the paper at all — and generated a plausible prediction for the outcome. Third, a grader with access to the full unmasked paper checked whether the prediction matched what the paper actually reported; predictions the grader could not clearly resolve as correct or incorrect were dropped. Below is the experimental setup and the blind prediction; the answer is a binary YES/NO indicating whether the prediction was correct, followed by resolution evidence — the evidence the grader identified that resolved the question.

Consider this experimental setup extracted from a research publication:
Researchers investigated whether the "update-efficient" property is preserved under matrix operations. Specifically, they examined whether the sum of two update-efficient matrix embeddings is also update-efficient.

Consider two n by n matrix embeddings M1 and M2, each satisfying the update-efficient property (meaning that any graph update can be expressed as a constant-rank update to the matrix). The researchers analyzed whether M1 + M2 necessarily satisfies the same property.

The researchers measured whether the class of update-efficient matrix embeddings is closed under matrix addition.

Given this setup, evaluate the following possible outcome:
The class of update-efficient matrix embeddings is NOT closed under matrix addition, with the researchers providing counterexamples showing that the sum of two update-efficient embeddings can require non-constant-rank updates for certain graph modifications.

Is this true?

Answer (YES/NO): NO